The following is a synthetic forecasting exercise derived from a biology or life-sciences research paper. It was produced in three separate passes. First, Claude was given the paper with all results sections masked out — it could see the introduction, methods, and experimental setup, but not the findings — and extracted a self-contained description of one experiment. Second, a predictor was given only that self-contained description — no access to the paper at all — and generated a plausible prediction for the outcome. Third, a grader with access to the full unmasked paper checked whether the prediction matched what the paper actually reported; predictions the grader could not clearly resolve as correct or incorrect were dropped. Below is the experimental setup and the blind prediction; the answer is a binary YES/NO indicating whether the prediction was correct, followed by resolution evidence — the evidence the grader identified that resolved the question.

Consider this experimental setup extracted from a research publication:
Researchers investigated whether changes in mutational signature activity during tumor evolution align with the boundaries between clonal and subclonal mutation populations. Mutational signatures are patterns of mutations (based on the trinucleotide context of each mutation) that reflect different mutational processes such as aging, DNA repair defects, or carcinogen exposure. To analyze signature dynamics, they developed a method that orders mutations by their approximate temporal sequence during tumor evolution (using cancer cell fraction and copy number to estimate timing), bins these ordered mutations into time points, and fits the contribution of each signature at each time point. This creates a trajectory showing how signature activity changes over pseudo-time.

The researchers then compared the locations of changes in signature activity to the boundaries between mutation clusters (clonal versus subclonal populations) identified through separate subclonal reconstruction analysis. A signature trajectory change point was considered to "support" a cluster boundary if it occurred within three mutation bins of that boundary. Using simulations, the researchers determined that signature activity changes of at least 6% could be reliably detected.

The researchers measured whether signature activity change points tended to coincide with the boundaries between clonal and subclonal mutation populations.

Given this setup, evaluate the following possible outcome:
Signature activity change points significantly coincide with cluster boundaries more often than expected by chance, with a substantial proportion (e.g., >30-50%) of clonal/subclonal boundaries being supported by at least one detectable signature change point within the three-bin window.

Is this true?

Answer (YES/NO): YES